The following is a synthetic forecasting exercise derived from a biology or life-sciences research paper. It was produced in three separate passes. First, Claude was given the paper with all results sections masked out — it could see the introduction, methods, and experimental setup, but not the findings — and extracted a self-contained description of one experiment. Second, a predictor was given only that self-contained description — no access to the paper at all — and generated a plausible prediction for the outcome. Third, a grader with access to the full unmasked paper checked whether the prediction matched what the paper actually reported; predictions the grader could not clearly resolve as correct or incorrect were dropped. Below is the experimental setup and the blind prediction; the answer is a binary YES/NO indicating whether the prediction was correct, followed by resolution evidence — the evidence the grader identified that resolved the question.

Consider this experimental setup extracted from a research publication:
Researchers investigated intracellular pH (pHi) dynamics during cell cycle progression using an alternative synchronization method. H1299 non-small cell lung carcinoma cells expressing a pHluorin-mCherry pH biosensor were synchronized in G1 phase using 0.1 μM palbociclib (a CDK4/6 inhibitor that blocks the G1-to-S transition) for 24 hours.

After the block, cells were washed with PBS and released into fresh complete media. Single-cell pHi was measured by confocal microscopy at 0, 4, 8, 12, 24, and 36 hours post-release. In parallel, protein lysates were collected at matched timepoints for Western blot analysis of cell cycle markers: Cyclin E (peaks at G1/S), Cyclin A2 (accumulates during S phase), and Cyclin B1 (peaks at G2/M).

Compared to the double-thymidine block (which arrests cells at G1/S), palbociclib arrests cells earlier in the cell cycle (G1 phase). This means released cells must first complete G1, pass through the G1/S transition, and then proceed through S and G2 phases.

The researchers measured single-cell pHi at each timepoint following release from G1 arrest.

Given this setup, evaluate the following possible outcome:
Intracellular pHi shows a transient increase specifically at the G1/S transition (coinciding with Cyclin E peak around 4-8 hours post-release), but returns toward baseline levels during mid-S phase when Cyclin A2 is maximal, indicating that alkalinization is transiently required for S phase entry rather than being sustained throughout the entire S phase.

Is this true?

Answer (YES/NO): YES